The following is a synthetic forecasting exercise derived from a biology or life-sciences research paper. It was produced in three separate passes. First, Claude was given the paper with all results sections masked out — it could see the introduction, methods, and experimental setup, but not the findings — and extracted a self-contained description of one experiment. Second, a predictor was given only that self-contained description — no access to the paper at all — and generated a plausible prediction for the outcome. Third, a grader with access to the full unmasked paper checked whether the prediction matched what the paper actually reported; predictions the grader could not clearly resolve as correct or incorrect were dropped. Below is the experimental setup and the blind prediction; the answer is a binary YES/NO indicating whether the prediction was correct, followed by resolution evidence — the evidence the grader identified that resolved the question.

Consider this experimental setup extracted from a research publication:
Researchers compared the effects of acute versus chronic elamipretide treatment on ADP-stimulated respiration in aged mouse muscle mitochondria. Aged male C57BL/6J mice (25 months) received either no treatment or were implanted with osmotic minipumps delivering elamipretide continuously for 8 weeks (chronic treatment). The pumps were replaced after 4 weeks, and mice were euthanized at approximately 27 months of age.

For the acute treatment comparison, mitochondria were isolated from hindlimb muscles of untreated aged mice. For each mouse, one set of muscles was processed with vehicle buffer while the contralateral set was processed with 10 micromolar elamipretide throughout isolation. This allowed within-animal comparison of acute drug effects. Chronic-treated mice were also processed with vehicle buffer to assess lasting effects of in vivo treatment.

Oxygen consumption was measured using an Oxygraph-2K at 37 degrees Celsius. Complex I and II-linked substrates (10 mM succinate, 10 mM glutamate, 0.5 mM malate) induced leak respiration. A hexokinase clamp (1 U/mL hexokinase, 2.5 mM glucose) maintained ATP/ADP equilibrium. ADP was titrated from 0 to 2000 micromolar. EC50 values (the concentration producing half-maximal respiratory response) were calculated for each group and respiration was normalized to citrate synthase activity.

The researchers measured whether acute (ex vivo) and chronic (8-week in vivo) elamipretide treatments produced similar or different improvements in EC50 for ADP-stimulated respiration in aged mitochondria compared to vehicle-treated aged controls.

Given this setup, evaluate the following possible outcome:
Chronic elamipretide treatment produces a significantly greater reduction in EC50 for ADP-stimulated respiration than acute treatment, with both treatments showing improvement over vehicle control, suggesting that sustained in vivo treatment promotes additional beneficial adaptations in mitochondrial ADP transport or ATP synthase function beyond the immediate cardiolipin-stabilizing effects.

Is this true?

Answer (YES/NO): NO